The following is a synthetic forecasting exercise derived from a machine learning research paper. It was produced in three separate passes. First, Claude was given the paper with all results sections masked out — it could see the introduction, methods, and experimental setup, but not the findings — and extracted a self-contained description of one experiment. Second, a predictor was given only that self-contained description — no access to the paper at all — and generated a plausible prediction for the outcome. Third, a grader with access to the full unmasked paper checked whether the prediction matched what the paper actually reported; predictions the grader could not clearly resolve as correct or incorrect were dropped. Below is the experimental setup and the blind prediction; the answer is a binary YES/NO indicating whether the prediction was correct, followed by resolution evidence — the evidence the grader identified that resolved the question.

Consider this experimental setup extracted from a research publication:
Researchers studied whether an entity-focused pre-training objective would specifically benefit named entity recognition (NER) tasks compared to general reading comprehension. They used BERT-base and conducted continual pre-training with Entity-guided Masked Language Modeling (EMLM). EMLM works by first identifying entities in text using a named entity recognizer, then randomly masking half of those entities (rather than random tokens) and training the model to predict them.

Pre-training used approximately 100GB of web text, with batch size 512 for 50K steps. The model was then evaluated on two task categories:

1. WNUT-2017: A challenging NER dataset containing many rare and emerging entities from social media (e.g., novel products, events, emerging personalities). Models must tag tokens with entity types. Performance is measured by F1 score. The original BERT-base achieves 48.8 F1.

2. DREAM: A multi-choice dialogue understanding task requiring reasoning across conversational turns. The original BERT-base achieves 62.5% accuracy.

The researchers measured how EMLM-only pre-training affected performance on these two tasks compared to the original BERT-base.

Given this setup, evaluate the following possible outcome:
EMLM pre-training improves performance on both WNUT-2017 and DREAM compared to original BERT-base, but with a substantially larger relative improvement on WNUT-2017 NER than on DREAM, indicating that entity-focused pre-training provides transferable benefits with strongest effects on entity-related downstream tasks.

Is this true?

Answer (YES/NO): NO